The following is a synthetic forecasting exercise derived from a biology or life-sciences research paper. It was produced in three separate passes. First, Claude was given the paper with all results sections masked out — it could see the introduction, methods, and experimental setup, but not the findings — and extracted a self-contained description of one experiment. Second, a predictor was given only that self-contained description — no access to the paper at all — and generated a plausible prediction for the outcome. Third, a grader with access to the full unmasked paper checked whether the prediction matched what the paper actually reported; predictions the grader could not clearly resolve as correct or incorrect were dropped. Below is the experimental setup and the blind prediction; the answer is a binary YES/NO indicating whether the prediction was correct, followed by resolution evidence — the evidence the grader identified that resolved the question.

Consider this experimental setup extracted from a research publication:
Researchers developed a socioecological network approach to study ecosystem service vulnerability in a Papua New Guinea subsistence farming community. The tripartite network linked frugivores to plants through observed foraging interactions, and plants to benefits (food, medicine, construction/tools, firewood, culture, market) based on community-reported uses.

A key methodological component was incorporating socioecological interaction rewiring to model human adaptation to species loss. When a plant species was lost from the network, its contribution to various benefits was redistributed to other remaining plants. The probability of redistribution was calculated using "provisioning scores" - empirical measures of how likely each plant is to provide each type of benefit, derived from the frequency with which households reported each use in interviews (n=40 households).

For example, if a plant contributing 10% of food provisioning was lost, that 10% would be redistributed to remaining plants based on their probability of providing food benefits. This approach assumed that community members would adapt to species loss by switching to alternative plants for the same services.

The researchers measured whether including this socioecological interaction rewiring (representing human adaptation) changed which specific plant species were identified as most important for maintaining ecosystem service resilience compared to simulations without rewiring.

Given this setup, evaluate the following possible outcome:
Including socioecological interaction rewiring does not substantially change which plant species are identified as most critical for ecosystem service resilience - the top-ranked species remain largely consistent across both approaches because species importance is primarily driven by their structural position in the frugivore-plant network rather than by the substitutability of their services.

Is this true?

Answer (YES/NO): NO